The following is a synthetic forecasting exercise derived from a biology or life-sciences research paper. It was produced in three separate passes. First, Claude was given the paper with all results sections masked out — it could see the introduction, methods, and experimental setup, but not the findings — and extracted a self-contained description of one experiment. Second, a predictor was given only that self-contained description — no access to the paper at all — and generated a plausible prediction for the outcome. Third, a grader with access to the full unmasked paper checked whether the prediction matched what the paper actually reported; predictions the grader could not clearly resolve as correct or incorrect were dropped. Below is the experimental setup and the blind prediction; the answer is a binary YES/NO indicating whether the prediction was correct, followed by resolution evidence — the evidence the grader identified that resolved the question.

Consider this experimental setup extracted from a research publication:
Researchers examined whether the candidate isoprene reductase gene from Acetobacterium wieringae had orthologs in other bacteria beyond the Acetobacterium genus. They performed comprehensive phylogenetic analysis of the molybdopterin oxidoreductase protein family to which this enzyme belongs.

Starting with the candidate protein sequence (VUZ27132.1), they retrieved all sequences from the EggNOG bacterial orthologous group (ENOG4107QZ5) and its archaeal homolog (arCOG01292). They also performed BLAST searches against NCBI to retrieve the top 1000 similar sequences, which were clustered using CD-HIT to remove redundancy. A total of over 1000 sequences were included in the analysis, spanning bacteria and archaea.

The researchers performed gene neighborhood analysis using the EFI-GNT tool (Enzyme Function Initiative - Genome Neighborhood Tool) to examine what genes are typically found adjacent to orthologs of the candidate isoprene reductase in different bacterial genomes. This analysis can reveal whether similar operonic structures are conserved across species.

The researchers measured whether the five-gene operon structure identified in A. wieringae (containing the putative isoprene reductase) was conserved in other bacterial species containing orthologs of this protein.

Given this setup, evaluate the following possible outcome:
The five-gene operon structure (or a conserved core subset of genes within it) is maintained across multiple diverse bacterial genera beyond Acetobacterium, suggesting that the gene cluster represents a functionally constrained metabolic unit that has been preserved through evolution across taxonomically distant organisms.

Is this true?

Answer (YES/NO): NO